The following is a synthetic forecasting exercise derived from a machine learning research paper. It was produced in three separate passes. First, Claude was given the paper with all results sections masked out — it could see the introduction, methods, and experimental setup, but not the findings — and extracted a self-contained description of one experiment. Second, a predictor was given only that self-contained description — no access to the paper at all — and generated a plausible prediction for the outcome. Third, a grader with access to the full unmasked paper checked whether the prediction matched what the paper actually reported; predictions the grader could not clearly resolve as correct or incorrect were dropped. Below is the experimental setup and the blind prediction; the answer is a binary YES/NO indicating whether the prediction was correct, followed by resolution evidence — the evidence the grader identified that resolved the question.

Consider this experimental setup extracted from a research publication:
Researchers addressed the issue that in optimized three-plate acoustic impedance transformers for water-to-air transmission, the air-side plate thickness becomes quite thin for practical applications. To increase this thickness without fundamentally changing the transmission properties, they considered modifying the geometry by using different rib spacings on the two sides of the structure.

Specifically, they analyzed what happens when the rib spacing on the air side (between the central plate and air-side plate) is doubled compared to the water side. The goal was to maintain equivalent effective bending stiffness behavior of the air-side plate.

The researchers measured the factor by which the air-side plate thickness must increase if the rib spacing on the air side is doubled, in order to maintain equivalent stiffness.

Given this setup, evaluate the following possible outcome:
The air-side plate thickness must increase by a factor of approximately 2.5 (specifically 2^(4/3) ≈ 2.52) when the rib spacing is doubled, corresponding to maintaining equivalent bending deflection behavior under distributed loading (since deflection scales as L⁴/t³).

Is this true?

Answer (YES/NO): NO